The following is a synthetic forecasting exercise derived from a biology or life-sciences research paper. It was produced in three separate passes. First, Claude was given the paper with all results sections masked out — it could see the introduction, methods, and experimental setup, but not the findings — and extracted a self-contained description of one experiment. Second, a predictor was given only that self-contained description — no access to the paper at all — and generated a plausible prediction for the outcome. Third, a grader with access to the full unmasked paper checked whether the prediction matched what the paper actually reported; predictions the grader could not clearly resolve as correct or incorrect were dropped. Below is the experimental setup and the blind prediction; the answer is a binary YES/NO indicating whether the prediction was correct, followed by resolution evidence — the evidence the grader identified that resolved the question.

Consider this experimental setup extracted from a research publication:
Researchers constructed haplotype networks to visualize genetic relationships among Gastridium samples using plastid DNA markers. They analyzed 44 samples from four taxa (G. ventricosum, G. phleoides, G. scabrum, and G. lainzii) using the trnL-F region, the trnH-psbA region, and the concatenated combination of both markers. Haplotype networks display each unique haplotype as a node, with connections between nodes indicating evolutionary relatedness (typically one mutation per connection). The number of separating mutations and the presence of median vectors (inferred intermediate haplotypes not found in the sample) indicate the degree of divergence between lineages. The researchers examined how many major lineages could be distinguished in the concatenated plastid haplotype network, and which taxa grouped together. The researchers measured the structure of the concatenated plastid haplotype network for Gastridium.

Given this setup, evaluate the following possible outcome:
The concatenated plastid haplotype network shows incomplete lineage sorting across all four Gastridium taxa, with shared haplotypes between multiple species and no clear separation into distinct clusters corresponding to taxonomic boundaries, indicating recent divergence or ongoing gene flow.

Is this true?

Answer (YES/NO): NO